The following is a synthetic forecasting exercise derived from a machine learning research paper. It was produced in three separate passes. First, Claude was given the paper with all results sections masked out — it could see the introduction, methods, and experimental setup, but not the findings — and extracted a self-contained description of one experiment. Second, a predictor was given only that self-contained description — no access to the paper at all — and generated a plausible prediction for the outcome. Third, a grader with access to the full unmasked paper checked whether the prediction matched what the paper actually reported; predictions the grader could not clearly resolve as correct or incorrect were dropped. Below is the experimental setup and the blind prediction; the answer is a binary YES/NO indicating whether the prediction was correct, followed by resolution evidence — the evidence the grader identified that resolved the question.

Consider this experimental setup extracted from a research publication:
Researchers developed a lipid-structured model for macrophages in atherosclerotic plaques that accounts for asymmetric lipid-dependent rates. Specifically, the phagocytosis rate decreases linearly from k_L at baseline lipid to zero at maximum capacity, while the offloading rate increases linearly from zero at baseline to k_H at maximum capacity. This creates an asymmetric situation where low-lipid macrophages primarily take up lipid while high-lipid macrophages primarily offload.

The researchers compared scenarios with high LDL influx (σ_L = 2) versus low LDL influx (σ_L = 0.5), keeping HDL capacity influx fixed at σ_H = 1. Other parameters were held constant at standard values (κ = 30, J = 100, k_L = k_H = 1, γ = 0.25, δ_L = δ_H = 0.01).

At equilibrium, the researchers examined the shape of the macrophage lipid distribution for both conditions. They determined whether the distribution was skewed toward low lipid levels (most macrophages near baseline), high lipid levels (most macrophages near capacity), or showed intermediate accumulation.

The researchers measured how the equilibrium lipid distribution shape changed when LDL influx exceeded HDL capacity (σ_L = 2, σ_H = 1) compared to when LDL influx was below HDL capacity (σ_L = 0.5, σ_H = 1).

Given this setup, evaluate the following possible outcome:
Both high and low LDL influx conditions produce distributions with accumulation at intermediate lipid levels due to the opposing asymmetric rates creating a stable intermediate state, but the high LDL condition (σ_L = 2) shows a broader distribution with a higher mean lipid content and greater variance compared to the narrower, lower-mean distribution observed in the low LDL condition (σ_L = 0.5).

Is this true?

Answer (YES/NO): NO